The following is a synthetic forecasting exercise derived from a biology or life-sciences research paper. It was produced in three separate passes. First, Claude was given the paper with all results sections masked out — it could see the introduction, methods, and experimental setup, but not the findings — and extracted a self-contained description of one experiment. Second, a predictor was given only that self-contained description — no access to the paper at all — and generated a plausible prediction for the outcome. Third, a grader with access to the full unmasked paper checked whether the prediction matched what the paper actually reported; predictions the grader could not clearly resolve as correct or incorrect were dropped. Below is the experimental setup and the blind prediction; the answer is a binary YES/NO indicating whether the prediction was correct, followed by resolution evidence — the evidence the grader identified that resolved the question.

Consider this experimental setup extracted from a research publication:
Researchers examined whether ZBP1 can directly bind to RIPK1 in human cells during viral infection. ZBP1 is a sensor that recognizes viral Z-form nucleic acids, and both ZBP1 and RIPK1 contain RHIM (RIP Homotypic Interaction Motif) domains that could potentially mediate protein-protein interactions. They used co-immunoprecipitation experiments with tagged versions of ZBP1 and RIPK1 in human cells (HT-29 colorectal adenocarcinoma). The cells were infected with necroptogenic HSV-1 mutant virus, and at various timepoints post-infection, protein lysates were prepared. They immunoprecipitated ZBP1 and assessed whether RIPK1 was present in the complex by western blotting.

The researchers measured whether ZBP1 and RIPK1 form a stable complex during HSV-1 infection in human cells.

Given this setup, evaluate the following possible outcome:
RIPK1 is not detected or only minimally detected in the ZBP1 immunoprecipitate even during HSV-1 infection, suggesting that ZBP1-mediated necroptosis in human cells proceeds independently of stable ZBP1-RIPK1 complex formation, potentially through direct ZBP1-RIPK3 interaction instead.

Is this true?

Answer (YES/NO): NO